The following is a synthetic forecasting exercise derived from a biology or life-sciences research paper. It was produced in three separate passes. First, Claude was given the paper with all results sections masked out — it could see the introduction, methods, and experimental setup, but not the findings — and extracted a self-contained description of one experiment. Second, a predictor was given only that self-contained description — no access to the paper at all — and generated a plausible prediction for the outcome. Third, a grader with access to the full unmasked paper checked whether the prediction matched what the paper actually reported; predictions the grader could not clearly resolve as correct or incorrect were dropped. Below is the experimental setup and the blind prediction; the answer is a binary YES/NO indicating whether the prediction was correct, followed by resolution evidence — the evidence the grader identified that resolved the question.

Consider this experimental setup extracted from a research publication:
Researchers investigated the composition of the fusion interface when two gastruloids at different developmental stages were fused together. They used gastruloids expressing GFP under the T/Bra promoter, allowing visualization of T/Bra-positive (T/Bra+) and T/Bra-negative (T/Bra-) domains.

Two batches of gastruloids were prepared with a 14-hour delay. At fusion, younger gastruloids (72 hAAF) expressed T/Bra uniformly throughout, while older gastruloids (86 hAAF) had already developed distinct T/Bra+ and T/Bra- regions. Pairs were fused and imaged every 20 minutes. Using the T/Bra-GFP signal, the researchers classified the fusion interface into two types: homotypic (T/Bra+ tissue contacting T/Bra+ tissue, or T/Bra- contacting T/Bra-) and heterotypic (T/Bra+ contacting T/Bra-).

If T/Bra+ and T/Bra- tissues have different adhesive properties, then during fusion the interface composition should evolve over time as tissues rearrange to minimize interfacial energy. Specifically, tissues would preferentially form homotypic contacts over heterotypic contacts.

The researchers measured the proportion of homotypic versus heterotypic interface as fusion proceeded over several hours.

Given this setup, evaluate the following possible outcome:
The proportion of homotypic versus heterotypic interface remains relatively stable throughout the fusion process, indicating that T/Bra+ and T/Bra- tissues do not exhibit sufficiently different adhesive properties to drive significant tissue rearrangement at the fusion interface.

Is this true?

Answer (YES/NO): NO